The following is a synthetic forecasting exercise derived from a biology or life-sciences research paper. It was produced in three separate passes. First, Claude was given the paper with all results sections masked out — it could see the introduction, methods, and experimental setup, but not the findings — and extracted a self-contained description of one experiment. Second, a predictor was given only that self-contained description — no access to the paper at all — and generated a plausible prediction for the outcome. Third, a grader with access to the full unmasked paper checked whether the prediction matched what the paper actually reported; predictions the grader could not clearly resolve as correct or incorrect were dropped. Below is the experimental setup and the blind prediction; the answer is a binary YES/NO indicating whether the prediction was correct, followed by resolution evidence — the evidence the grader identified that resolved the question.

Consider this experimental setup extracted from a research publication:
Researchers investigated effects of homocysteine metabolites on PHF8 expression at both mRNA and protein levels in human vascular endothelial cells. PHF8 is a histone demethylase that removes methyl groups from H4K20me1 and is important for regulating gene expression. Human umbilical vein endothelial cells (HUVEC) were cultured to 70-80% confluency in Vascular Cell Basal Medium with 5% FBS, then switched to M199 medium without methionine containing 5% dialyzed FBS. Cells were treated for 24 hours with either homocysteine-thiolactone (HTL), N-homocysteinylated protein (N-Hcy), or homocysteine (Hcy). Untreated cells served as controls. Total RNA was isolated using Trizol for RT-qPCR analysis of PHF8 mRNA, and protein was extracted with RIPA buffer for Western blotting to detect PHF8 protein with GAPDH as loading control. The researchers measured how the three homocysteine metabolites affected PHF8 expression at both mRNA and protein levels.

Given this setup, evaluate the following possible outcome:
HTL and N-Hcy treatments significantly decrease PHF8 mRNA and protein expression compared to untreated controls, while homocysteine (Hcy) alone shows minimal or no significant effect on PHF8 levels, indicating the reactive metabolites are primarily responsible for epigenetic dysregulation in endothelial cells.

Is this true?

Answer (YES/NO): NO